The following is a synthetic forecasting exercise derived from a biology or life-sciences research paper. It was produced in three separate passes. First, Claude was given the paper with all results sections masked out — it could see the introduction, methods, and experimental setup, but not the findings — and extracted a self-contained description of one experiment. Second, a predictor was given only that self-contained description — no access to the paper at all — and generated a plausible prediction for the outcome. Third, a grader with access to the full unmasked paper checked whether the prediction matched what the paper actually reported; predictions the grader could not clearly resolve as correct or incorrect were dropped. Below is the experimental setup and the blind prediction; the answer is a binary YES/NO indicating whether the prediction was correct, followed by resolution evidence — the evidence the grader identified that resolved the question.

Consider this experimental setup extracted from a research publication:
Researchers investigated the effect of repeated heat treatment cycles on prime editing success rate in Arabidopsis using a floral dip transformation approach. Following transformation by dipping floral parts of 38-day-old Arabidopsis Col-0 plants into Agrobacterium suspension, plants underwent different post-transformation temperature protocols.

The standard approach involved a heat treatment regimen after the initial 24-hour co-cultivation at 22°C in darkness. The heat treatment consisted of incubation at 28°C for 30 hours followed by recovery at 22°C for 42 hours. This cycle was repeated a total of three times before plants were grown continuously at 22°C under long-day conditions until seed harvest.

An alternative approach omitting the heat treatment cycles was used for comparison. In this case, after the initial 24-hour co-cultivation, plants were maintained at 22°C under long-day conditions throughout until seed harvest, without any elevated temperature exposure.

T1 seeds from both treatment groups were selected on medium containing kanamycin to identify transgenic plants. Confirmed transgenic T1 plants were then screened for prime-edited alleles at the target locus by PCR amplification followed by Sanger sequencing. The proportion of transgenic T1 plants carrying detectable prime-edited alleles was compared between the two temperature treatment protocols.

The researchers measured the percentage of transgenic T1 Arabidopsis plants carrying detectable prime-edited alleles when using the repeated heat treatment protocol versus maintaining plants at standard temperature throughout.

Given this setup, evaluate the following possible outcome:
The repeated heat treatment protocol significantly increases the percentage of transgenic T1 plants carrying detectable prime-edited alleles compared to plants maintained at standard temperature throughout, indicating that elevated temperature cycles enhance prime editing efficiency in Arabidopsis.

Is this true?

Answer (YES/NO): YES